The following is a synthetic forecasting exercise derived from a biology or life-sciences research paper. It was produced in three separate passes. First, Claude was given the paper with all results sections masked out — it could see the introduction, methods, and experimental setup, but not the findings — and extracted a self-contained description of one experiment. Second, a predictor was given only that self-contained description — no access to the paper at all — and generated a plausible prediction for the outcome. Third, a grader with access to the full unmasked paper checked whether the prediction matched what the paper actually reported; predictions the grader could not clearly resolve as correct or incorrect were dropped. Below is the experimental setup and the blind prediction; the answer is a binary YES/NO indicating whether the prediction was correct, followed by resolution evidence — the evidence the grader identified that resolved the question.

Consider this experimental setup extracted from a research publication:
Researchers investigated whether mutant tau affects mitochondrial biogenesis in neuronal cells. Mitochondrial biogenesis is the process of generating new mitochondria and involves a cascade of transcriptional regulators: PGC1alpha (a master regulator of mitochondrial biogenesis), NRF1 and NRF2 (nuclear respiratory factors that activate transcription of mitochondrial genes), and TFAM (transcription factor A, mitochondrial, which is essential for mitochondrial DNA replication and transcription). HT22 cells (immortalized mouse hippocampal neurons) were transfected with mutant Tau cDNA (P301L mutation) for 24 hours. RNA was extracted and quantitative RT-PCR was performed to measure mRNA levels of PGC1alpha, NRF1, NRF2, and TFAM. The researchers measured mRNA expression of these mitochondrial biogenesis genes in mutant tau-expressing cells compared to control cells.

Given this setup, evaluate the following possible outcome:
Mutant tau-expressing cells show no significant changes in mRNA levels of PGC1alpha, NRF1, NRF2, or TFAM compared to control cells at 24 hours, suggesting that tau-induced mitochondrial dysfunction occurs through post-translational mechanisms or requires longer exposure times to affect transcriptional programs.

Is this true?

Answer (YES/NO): NO